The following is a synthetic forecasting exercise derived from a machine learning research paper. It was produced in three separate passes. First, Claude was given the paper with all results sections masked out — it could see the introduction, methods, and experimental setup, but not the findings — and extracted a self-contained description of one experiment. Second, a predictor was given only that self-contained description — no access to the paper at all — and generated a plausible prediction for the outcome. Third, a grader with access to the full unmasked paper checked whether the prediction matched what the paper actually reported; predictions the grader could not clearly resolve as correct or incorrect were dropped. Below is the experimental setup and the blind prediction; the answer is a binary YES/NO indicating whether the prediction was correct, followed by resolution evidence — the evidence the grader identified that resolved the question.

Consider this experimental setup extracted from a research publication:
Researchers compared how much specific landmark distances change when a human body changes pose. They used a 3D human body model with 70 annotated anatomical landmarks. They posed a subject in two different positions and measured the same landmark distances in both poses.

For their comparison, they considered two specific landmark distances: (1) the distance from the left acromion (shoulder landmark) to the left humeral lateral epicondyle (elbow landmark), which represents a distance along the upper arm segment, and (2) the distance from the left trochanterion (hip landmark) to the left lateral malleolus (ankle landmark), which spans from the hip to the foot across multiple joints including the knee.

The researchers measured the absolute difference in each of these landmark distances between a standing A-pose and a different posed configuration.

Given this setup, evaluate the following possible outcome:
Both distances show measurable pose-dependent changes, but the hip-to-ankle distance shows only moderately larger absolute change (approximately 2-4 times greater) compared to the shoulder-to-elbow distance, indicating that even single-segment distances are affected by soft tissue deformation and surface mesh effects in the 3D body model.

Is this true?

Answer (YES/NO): NO